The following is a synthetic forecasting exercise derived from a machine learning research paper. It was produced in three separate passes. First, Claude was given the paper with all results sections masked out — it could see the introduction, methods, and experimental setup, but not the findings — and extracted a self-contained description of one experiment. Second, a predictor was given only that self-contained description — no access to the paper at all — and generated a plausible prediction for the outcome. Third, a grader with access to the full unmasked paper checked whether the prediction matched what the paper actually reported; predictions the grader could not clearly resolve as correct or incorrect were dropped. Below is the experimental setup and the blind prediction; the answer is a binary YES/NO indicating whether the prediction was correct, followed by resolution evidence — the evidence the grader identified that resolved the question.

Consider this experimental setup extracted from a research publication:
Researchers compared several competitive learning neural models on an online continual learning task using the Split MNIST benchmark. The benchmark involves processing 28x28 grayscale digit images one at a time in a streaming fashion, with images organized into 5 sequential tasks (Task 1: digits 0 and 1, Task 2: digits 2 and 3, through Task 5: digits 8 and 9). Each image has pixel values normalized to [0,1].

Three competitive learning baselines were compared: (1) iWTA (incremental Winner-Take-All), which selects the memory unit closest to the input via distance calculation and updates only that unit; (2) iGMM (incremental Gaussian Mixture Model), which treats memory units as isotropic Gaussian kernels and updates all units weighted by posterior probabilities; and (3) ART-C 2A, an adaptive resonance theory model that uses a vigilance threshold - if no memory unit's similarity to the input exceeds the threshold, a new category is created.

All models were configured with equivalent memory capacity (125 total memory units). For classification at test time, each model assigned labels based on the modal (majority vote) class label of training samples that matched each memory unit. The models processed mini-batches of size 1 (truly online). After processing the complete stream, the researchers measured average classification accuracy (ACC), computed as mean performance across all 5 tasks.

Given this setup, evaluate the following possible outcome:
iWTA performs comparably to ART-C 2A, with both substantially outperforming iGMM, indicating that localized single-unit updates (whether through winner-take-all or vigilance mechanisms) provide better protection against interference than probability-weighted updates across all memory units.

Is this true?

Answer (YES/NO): NO